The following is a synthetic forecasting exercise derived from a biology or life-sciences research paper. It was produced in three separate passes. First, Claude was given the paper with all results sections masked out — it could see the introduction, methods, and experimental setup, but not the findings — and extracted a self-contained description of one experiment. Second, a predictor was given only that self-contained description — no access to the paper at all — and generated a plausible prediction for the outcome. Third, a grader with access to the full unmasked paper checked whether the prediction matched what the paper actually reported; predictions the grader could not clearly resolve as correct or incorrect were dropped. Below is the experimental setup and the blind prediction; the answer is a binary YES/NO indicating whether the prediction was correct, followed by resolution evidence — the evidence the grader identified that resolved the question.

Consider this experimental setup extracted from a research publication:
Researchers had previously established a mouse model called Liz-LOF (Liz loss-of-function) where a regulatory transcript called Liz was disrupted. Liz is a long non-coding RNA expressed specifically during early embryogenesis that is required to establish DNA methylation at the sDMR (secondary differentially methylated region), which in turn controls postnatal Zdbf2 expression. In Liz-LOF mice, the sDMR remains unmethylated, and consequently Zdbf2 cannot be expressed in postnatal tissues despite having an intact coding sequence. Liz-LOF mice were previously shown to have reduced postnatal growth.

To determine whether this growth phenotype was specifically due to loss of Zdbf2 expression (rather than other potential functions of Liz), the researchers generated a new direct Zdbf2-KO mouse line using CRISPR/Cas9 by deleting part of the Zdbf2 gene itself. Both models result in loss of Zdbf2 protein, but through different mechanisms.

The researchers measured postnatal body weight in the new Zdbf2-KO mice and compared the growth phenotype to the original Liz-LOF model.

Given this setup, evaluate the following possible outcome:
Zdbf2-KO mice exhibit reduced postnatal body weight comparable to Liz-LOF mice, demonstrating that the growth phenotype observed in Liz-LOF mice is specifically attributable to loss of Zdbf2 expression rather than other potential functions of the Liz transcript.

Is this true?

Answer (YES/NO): YES